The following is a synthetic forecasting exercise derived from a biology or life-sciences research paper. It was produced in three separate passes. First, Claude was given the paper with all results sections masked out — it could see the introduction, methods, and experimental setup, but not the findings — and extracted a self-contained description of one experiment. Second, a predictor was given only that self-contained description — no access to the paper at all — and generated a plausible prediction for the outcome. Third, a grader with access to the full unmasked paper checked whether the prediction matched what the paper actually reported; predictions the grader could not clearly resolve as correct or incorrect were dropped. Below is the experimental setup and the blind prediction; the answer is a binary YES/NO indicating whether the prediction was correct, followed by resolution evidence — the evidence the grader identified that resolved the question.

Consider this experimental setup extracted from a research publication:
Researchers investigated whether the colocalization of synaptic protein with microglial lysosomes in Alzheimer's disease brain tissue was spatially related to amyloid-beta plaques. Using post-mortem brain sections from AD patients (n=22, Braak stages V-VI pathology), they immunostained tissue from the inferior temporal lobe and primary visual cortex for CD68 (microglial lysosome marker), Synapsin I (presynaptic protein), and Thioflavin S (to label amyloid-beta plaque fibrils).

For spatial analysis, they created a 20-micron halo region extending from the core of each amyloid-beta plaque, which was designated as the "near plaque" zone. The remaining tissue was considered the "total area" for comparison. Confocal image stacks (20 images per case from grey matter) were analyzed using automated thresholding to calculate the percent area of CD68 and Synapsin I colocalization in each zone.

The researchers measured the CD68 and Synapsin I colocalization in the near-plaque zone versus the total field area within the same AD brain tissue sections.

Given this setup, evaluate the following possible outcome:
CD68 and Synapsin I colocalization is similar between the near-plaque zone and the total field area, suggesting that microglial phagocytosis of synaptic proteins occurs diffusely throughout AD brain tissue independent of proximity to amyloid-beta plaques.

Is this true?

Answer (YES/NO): NO